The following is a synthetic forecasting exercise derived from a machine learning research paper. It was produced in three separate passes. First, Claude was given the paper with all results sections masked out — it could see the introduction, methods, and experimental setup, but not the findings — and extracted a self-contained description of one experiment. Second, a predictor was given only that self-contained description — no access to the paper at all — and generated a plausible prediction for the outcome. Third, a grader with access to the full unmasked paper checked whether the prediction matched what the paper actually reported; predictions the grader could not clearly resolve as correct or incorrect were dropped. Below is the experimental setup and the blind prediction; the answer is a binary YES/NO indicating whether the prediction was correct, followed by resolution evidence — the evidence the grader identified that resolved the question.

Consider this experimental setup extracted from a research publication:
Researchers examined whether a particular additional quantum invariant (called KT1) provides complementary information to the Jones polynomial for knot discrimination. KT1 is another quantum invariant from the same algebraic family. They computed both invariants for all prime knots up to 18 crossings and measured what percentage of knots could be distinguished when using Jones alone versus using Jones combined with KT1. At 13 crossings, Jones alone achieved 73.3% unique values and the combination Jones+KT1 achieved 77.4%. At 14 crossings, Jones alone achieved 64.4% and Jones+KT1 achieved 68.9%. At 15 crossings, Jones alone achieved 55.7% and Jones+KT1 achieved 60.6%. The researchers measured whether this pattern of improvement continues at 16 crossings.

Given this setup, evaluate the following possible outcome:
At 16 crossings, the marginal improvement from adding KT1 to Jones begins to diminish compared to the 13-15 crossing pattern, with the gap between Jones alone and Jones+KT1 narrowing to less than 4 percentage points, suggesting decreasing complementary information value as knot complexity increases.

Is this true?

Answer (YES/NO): NO